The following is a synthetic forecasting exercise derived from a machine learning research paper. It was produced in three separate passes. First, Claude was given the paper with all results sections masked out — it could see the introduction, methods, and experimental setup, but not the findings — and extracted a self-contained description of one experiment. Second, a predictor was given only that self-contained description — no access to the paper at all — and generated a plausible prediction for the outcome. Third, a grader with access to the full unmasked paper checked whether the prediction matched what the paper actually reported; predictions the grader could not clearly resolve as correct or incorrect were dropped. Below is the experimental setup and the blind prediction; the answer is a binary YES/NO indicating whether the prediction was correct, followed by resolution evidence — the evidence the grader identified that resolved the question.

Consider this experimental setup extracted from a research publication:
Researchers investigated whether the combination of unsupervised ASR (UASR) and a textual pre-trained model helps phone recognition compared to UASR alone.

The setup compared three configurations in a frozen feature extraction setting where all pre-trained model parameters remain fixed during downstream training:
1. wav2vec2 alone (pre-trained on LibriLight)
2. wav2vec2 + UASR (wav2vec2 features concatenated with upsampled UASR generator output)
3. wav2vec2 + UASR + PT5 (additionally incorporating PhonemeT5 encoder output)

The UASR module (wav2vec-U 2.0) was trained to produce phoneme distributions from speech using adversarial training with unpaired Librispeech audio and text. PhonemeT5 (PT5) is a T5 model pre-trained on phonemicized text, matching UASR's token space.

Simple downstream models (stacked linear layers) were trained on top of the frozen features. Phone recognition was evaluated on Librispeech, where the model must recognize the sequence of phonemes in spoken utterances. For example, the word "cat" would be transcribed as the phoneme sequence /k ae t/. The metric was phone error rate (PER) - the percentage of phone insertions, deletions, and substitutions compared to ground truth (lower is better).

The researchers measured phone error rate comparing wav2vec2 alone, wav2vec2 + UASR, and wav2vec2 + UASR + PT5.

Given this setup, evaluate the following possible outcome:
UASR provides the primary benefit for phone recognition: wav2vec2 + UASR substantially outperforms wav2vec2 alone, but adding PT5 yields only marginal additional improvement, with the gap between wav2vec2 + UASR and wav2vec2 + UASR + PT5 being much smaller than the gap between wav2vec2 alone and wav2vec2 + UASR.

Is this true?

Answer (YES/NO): NO